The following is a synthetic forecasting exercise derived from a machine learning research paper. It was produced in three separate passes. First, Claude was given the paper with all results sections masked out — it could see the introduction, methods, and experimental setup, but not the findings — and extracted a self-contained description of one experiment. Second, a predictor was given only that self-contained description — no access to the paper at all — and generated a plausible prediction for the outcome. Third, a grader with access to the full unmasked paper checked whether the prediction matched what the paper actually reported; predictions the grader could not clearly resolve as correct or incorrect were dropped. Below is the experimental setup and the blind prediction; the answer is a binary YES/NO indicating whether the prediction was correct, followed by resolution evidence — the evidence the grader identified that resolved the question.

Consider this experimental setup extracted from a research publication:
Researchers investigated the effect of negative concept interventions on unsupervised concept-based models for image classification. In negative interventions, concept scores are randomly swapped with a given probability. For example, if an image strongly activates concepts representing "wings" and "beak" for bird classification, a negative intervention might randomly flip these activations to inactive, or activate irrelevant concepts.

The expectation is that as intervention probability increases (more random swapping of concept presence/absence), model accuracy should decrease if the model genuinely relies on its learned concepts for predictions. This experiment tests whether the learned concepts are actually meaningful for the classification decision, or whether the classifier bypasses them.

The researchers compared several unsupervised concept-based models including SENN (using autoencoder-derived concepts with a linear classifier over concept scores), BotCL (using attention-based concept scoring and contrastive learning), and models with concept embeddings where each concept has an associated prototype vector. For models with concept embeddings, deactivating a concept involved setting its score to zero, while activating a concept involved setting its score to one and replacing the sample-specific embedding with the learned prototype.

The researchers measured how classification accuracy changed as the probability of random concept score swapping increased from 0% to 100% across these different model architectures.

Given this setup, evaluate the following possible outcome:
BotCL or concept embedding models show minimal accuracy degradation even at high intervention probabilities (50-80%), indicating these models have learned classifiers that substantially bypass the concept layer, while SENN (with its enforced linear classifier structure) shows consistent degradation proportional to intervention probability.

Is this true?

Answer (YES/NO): NO